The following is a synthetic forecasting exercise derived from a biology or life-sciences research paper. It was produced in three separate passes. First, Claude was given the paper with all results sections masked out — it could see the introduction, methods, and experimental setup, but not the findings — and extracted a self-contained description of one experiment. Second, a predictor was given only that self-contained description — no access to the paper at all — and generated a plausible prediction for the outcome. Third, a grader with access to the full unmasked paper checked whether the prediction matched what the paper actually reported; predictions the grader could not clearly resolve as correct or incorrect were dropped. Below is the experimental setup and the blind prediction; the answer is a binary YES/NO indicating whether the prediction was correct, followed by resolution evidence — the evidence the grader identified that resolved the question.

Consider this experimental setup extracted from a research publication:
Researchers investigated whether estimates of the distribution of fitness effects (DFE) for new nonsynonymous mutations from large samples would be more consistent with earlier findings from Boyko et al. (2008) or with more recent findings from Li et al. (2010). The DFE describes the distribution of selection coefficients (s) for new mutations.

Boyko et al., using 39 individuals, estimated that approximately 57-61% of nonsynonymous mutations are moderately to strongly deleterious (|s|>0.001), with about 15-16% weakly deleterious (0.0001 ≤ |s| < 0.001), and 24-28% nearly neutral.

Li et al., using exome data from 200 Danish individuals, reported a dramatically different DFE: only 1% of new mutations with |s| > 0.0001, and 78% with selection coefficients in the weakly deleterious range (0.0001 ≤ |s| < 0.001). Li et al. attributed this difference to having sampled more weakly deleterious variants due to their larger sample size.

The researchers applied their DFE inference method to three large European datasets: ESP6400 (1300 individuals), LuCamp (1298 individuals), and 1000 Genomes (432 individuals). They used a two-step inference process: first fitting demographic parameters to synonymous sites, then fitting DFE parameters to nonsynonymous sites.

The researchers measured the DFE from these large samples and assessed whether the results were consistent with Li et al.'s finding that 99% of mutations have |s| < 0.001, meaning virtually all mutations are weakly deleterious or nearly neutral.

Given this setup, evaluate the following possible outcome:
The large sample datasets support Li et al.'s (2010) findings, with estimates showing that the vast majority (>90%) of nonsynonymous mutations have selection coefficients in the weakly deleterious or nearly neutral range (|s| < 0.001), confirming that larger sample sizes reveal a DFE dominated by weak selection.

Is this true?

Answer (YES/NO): NO